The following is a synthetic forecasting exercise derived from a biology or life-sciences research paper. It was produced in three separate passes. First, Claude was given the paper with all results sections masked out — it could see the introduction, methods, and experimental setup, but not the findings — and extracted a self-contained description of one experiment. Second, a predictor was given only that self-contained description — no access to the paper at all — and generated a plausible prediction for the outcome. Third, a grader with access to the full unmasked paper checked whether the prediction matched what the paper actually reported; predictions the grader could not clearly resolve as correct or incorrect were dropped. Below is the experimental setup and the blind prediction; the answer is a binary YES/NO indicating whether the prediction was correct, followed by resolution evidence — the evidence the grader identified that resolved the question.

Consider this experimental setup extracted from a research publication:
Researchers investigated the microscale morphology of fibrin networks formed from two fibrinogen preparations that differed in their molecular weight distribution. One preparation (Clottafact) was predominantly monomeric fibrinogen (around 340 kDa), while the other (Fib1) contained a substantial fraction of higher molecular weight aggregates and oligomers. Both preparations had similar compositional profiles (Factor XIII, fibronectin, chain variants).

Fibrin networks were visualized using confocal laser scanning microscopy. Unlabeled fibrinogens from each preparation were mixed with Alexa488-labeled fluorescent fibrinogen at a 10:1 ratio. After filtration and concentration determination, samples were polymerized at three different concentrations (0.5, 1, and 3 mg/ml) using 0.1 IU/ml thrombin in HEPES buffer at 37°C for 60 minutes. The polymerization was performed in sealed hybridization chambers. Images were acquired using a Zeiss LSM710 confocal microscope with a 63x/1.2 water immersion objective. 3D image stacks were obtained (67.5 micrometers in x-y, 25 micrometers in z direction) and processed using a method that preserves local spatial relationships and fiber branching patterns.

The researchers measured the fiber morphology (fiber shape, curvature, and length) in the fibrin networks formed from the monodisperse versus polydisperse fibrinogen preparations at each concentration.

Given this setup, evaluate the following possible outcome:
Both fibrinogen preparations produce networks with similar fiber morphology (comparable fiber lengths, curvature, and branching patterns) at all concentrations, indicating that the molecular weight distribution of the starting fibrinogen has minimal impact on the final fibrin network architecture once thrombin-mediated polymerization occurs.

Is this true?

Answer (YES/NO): NO